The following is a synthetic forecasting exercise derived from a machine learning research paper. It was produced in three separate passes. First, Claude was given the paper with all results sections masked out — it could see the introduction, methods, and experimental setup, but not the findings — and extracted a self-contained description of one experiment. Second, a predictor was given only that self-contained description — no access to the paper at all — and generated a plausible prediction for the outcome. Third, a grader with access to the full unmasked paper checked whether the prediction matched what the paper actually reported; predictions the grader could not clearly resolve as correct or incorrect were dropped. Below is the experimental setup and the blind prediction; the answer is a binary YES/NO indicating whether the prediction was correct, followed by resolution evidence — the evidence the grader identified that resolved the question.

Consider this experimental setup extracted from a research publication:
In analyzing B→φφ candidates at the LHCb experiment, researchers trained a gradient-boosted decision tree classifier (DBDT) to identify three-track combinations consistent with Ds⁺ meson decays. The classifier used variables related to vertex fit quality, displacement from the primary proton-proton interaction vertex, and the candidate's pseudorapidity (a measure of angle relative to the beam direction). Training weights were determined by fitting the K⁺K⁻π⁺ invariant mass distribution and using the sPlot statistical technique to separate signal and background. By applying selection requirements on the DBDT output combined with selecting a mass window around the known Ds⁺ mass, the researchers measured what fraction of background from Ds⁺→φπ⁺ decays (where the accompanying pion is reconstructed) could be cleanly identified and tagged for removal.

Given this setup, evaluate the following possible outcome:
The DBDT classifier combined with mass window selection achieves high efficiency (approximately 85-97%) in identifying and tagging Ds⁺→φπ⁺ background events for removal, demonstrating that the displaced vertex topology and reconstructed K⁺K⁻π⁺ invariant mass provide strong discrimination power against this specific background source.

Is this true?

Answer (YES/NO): YES